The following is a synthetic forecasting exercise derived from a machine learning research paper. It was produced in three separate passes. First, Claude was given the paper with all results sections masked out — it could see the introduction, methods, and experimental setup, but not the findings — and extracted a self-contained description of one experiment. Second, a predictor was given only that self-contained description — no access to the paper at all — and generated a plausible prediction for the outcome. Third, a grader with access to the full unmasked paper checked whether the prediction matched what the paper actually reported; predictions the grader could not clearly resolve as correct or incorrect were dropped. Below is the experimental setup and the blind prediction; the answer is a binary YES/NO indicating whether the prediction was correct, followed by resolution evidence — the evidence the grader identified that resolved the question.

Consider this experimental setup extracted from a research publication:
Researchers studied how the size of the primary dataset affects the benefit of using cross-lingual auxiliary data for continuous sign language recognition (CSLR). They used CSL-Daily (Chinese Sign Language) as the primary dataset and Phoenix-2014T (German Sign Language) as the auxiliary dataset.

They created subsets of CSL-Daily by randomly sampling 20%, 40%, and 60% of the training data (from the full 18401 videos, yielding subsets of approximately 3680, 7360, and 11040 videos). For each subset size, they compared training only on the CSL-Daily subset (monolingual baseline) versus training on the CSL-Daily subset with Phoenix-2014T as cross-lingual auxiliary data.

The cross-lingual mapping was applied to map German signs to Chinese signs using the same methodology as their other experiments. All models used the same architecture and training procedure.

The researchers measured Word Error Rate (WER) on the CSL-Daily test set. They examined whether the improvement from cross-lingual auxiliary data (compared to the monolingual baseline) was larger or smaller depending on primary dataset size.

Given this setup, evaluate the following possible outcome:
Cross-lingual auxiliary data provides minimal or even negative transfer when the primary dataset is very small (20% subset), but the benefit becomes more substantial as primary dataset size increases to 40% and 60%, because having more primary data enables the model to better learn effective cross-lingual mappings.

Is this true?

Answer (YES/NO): NO